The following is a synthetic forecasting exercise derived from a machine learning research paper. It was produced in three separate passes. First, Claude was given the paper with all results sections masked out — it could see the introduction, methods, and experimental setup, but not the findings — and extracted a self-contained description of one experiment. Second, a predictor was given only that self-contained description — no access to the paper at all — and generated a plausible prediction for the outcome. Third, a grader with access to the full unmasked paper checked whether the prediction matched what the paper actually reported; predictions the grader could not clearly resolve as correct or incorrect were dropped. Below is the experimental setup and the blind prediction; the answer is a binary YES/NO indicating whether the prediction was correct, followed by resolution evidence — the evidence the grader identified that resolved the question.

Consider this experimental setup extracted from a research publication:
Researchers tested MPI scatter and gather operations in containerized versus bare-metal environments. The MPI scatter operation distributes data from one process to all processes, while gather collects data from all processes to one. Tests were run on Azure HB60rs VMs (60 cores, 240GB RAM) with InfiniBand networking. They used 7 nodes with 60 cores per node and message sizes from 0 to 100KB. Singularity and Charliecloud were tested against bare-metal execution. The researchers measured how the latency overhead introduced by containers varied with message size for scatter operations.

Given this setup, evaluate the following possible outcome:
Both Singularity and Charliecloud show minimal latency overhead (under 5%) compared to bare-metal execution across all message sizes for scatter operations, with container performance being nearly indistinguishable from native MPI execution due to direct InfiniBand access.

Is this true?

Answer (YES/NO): NO